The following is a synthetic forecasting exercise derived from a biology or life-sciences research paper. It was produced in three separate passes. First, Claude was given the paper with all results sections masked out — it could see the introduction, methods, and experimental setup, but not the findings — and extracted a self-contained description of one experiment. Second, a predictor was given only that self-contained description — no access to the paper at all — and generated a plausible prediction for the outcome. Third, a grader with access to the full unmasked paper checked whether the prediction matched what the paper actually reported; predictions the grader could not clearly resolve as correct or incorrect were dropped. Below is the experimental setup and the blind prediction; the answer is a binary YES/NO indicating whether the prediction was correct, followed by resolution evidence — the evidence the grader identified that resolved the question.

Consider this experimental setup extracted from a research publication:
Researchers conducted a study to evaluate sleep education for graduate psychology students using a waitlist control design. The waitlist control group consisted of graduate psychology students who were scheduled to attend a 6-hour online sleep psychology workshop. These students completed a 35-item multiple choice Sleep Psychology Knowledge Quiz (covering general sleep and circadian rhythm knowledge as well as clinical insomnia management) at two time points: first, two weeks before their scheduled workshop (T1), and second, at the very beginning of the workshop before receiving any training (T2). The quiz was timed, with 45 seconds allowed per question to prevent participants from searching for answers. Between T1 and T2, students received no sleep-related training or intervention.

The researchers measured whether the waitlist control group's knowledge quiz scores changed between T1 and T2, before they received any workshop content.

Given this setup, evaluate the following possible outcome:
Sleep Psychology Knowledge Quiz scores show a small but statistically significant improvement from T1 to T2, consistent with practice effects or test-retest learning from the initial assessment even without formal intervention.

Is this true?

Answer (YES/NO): NO